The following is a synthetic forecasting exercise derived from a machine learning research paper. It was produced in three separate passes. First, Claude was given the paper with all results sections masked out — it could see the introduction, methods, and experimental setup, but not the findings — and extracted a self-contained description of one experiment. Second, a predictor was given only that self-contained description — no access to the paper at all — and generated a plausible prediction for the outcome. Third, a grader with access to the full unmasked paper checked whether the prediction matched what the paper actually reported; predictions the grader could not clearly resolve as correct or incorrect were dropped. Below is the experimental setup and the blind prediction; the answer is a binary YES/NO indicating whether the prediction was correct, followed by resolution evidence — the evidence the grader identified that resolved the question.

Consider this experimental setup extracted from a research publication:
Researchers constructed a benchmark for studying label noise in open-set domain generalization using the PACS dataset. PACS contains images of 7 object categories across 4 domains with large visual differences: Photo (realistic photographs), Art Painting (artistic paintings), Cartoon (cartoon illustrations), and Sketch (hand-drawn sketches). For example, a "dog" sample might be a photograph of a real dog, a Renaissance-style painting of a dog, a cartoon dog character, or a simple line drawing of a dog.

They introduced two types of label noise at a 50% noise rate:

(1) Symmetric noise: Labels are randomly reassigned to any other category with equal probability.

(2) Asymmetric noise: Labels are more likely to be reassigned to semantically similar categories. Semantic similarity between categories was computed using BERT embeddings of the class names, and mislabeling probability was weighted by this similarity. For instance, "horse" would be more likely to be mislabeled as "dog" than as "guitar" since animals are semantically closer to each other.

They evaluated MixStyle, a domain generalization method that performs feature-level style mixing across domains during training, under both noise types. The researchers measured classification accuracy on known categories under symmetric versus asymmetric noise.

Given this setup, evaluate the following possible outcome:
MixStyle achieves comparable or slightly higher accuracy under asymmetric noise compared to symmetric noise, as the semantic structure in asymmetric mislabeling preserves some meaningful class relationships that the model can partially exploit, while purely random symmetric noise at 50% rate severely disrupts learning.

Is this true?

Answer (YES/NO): NO